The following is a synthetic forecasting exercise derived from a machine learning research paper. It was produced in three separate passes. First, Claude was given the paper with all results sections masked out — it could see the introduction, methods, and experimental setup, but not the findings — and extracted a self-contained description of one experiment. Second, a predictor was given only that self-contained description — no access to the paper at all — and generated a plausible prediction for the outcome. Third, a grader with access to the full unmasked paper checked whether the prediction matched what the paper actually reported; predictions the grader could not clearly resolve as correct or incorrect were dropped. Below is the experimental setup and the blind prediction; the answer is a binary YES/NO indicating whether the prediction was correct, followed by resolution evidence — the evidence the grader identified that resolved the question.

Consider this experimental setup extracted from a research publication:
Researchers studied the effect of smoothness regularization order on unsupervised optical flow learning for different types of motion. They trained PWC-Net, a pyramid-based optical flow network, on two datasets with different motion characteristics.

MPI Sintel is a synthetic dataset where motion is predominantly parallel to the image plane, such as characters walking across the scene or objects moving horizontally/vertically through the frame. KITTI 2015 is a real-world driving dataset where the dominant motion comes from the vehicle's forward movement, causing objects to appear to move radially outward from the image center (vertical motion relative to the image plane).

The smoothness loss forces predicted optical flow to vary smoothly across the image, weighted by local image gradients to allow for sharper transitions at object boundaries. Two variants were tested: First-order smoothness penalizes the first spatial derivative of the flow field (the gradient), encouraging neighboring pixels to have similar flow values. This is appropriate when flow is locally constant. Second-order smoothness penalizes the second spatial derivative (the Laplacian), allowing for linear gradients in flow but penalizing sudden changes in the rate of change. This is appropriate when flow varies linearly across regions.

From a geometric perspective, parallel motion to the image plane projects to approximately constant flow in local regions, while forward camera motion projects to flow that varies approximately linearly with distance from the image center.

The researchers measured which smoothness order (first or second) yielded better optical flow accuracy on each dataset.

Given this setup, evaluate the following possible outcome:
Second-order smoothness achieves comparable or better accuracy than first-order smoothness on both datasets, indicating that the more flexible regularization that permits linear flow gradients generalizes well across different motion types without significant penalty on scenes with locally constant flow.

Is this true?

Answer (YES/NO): NO